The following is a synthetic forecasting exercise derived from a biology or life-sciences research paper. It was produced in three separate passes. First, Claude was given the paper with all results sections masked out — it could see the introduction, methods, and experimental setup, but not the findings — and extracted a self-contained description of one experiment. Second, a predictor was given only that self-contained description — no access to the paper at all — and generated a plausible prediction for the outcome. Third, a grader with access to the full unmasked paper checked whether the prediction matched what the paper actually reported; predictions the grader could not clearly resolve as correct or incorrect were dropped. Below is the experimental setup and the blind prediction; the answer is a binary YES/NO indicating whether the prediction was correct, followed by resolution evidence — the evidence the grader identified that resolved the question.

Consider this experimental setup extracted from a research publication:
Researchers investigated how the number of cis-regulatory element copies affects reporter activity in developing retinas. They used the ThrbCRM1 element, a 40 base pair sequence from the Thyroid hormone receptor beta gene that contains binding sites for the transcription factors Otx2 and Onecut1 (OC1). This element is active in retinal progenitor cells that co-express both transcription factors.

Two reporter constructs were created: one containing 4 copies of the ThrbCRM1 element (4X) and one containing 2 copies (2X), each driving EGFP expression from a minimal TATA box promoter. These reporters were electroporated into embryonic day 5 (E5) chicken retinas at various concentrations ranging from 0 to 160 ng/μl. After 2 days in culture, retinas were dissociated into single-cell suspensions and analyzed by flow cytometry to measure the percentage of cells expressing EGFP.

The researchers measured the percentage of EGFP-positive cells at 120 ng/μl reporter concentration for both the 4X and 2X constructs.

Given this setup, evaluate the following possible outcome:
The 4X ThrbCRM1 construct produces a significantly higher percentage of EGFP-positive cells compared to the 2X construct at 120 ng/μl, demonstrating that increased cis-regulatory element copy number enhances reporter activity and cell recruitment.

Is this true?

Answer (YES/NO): YES